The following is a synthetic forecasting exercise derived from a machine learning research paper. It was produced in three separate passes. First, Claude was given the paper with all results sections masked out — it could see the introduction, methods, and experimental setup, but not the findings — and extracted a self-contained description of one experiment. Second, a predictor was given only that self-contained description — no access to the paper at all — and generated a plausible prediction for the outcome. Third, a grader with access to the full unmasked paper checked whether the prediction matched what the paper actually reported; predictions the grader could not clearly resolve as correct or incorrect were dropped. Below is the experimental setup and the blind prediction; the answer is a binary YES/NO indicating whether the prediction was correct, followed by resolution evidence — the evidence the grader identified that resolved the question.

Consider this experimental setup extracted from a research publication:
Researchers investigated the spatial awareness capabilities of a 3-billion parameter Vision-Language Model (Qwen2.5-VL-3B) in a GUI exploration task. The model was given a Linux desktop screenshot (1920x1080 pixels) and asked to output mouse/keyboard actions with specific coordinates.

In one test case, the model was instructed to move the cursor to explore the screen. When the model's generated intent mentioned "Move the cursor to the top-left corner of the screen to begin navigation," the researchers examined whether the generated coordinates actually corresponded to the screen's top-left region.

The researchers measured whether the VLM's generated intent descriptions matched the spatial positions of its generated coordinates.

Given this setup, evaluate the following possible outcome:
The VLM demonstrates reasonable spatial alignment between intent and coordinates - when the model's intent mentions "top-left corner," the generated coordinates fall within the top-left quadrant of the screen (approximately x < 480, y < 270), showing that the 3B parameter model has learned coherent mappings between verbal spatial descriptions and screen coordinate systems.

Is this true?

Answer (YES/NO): YES